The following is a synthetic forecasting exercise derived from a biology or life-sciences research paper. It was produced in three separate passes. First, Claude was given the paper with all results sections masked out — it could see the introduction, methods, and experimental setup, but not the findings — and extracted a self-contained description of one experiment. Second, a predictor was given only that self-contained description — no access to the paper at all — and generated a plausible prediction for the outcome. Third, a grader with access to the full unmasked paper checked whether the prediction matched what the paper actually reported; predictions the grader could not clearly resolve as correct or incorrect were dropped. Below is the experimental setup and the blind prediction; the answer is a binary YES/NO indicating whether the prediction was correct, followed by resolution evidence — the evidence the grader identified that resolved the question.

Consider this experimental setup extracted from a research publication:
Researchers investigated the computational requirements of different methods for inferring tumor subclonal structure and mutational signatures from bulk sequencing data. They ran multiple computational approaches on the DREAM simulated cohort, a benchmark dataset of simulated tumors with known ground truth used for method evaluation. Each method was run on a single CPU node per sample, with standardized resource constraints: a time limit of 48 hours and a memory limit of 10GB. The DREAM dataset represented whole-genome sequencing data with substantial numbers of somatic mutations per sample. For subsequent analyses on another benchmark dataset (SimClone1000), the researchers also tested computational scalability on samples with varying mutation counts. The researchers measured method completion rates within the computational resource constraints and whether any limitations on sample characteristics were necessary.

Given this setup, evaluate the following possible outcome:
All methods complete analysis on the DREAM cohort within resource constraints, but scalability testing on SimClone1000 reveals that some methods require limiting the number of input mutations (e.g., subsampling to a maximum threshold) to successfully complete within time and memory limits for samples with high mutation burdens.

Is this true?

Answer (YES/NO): NO